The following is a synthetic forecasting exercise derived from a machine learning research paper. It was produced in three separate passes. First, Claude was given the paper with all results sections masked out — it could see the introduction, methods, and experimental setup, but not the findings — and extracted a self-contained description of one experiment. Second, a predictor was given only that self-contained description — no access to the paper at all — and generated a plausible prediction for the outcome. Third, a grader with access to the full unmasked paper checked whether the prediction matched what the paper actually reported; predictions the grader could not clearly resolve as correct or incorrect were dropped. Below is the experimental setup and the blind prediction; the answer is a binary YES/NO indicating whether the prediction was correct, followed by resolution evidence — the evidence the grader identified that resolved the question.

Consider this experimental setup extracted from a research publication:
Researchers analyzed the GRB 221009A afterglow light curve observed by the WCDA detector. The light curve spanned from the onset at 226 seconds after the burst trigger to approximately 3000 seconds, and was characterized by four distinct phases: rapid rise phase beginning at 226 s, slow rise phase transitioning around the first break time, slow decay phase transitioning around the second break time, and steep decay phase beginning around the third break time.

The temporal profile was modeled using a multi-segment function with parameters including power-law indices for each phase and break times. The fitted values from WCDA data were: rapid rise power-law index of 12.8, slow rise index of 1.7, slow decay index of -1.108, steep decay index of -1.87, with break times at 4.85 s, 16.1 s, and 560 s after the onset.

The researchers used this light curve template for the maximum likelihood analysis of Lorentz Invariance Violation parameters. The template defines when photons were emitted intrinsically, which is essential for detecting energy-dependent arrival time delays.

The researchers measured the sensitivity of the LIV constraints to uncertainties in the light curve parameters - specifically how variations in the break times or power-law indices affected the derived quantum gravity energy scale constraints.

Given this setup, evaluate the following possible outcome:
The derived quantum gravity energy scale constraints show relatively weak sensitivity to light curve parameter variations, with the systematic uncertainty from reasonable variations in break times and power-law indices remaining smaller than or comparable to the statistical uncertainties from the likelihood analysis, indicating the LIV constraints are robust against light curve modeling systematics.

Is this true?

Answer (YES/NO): NO